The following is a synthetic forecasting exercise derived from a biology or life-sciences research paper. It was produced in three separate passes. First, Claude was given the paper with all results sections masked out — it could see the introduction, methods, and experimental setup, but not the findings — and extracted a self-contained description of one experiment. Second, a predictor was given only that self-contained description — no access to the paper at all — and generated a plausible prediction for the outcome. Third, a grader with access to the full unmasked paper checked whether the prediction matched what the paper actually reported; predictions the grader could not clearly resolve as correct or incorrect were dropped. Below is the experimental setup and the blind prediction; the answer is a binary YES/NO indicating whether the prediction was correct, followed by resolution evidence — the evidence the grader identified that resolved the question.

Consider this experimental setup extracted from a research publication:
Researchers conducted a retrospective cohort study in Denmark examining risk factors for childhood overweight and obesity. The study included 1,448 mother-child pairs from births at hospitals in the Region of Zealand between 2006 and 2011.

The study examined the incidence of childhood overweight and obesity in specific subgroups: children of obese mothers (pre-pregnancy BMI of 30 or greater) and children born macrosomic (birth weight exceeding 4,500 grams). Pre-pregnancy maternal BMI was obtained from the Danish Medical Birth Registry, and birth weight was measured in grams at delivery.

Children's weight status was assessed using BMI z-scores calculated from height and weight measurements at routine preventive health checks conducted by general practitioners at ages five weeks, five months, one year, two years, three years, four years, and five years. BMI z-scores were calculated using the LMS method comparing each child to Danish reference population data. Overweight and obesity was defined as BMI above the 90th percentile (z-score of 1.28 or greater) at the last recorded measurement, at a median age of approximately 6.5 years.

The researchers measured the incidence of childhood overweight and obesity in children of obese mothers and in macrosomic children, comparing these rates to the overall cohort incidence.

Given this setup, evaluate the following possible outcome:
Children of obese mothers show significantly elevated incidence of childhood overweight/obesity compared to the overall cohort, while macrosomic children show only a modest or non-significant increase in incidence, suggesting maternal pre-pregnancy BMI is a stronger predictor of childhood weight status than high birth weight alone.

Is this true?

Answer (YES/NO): NO